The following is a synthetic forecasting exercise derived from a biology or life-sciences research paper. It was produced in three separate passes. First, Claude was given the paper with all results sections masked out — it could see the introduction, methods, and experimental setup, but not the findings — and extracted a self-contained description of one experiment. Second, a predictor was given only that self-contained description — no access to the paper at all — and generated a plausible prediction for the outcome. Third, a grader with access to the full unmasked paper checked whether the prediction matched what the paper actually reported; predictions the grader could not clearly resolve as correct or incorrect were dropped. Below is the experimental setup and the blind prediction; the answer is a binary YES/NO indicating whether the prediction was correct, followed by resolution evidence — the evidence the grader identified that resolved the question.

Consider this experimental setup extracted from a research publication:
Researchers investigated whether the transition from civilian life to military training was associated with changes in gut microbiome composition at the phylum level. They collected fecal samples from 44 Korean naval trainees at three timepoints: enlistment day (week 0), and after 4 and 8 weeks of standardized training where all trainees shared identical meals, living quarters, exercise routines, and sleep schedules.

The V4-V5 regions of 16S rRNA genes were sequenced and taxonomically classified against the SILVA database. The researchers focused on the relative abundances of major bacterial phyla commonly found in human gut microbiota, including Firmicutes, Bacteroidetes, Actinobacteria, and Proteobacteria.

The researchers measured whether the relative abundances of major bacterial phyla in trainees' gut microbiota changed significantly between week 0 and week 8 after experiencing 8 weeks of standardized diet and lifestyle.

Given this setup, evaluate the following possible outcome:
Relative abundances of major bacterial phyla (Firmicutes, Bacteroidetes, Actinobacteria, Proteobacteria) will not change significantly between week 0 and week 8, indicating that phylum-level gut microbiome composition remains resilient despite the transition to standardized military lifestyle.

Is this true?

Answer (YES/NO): NO